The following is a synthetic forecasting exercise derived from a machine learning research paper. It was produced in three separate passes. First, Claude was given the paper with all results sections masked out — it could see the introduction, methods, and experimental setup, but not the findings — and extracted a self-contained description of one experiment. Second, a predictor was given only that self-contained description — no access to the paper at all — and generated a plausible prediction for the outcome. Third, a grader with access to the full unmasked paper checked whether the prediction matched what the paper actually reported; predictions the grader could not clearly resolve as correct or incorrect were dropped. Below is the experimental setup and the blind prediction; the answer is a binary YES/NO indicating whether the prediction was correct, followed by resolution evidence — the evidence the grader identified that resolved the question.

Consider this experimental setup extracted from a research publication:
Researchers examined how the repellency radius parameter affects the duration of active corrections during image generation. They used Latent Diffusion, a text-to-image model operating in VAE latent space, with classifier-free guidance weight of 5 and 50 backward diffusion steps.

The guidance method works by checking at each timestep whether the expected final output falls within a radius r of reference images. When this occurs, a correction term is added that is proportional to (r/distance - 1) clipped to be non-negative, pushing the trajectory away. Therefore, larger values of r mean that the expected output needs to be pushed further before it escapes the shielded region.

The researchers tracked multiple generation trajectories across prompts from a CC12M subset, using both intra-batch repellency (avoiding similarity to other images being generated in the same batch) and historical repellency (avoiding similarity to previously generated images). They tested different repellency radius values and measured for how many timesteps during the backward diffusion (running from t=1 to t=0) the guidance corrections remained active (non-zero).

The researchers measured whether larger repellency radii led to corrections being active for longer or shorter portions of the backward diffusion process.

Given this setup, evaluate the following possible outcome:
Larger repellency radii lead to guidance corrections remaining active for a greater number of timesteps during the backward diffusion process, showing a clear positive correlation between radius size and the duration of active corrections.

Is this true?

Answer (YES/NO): YES